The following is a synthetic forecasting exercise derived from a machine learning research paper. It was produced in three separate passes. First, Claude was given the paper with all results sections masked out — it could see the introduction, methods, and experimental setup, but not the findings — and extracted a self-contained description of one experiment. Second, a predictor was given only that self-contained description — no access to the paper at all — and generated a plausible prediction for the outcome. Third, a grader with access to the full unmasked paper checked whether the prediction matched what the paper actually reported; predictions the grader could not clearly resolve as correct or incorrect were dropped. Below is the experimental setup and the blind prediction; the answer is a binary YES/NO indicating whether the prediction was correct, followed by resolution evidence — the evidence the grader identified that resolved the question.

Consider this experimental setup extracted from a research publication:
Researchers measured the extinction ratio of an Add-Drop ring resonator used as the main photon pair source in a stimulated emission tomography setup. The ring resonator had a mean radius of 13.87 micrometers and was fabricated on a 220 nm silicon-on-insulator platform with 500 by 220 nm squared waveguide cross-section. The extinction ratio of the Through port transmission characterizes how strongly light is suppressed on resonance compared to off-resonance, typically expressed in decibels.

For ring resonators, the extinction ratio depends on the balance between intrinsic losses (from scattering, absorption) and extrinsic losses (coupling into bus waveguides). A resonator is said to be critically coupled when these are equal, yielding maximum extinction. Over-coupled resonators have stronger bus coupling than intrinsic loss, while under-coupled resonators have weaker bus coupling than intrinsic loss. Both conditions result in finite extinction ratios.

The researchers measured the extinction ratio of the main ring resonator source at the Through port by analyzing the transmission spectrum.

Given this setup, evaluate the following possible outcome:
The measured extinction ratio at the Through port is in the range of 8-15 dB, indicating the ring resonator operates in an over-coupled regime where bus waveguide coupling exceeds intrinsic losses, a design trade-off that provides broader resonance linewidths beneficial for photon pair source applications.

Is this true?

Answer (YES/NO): YES